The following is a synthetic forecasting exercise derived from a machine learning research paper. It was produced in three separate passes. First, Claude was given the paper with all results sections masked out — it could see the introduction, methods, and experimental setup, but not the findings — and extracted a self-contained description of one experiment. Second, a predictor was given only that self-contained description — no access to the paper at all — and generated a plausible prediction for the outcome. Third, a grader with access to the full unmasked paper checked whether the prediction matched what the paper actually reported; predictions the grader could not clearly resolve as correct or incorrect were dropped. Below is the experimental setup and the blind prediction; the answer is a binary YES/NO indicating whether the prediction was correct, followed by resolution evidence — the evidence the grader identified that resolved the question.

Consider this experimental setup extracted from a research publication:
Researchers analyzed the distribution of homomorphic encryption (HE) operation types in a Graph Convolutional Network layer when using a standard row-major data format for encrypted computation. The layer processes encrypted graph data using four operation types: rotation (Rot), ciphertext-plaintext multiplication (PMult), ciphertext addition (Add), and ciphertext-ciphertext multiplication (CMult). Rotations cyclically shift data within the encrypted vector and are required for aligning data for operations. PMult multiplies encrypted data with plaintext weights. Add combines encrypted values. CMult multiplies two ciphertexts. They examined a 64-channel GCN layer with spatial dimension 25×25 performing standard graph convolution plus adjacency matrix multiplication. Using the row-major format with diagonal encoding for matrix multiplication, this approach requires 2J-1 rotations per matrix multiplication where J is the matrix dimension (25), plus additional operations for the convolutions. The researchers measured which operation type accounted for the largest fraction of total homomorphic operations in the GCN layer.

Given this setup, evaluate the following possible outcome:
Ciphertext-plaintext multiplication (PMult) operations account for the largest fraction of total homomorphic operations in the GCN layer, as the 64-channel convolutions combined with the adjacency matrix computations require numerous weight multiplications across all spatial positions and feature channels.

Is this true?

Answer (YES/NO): YES